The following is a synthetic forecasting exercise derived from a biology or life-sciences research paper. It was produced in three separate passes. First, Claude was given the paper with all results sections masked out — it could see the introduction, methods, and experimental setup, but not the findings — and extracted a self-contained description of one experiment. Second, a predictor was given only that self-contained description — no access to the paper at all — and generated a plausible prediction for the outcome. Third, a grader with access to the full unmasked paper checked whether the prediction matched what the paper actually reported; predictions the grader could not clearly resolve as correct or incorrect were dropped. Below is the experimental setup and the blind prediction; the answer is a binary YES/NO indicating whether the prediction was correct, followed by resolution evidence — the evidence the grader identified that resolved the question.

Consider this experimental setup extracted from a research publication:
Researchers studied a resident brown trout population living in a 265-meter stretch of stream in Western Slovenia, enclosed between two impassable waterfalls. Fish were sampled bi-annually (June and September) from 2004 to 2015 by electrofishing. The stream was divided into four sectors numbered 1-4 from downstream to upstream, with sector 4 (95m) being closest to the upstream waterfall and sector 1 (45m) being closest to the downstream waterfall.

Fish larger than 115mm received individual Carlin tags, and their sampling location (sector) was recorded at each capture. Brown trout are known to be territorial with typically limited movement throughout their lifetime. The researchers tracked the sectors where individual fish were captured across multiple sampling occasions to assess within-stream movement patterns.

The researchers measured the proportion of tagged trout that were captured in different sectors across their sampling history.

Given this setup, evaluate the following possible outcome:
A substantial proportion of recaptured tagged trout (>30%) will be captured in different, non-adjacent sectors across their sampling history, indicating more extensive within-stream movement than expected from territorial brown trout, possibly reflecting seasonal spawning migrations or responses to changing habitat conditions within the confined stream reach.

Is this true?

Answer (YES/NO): NO